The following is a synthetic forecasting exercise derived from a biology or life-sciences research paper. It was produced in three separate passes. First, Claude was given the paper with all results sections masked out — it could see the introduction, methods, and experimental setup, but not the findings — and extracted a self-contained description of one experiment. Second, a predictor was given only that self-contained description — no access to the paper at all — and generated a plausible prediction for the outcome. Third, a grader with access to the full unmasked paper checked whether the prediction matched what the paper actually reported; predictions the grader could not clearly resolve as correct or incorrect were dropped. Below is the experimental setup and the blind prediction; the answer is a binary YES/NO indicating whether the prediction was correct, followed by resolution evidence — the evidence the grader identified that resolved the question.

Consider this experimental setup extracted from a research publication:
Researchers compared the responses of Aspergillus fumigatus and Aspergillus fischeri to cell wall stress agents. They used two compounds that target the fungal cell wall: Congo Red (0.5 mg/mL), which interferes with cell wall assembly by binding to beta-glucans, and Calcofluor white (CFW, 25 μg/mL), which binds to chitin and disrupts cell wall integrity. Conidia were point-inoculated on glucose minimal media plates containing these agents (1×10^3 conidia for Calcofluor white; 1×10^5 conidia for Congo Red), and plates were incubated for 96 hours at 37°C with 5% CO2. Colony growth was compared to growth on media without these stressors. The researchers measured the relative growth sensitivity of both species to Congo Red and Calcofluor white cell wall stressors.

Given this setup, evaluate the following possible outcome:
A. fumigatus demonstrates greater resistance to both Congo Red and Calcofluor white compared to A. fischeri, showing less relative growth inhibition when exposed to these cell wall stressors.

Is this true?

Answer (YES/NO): YES